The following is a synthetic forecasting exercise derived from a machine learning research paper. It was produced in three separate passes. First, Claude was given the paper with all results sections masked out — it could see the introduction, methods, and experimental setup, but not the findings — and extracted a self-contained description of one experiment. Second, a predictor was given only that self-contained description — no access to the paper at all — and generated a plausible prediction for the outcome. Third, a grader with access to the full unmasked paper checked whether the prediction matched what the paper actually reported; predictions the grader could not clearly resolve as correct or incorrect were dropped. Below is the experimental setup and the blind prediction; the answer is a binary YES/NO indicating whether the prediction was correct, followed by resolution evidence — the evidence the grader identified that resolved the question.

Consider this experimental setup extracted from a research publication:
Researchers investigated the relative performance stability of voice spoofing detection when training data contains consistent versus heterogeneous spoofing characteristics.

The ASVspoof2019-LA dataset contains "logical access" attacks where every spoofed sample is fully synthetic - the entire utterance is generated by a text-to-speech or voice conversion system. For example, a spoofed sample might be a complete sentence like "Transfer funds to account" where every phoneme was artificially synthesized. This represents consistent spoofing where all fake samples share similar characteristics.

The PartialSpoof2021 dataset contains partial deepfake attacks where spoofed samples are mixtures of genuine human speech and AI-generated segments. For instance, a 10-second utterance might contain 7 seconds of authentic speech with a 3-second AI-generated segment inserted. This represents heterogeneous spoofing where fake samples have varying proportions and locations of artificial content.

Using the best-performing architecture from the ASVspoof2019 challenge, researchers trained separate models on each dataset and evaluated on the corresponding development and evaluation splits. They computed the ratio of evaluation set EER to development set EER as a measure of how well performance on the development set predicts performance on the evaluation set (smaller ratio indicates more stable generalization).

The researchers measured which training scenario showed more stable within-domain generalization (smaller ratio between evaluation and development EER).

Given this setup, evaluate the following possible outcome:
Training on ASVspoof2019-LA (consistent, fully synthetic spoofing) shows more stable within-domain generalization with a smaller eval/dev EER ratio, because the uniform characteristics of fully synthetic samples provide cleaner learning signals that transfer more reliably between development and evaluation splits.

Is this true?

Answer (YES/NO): NO